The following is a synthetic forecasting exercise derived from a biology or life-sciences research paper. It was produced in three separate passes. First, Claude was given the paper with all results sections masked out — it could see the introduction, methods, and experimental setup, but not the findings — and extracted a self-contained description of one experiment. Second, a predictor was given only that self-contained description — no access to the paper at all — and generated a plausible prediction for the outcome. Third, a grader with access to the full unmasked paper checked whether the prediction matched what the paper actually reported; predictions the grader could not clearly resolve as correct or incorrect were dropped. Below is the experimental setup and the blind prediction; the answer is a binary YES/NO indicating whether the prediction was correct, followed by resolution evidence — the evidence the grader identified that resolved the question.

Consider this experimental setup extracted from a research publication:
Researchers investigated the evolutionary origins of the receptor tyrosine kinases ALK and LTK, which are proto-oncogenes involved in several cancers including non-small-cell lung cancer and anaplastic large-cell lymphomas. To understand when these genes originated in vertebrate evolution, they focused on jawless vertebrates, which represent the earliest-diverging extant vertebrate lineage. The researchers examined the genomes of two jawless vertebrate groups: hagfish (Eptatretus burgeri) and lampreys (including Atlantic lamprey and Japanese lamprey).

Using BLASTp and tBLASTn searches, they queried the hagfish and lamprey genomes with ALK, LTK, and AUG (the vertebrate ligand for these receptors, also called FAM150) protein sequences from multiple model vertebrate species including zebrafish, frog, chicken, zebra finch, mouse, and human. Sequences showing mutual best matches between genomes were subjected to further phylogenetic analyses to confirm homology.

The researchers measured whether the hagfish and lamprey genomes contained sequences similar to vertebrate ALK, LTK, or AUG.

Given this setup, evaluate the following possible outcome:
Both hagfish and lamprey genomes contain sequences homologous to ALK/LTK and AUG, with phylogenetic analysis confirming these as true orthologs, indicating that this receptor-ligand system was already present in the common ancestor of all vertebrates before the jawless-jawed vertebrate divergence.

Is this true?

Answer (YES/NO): NO